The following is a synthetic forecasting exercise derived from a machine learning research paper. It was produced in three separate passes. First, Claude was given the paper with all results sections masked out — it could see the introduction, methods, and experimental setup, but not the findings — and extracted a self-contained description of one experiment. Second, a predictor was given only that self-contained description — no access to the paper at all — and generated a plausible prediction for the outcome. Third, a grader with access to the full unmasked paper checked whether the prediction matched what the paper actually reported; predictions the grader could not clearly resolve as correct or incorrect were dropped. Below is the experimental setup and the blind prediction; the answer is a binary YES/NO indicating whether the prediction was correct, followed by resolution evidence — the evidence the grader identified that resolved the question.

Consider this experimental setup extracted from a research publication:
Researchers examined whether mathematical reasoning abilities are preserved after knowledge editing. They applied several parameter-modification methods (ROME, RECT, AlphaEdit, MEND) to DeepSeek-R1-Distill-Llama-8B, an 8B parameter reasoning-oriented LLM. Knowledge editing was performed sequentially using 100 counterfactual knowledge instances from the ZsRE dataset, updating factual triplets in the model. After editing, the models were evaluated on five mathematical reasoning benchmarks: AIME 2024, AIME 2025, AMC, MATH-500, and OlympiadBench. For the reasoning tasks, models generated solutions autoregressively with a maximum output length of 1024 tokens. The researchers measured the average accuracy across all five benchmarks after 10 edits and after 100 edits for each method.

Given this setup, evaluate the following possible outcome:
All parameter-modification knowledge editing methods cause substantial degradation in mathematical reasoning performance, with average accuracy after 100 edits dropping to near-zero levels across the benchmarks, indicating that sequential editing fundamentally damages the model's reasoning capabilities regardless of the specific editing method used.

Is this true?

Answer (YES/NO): NO